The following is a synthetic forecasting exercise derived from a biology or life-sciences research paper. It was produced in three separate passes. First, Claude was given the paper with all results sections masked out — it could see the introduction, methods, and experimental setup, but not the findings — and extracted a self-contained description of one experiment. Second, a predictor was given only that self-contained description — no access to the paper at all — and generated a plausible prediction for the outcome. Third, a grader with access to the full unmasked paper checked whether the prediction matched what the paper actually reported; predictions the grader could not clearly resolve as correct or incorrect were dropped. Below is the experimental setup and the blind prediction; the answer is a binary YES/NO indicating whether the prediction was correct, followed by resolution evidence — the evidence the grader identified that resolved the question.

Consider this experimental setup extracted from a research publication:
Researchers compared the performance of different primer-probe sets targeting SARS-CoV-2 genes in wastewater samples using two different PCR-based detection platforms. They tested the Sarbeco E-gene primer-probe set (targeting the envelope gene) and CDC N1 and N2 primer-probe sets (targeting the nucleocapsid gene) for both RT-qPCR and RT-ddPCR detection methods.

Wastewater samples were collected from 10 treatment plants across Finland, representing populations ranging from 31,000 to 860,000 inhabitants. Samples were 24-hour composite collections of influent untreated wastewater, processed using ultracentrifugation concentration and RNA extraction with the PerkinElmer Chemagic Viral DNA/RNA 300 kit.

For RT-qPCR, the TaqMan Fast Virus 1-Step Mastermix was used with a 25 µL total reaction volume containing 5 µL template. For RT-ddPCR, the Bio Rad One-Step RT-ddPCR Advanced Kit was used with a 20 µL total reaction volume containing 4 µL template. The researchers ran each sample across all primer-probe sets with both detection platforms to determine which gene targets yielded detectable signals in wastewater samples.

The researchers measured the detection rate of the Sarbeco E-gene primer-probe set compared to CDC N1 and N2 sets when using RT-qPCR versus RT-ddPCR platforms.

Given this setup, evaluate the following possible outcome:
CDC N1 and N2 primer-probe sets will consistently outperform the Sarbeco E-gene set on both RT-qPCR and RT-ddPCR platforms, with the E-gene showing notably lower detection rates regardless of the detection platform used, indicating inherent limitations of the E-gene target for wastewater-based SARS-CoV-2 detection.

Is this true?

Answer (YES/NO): NO